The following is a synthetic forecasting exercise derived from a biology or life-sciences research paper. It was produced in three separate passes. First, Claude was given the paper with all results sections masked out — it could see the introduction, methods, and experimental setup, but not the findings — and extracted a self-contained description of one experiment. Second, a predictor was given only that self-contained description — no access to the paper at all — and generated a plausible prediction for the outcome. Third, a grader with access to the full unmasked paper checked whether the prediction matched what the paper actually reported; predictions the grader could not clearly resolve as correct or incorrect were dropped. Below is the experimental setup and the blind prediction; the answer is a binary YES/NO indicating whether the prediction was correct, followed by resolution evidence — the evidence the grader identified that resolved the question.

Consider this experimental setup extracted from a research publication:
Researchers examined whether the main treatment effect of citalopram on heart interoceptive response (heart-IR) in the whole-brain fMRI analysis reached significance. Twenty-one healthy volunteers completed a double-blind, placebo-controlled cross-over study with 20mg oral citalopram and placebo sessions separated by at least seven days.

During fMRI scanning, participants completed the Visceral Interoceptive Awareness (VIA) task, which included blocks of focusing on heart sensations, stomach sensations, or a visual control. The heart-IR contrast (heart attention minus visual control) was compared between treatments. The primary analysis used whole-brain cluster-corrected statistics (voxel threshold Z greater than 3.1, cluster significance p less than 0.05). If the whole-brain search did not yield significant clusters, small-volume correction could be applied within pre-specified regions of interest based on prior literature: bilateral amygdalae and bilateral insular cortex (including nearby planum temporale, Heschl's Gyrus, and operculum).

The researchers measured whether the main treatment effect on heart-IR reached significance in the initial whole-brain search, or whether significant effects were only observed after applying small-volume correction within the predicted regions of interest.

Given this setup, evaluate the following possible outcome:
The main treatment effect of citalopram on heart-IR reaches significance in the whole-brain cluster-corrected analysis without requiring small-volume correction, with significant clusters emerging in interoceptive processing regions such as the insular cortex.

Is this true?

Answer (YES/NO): NO